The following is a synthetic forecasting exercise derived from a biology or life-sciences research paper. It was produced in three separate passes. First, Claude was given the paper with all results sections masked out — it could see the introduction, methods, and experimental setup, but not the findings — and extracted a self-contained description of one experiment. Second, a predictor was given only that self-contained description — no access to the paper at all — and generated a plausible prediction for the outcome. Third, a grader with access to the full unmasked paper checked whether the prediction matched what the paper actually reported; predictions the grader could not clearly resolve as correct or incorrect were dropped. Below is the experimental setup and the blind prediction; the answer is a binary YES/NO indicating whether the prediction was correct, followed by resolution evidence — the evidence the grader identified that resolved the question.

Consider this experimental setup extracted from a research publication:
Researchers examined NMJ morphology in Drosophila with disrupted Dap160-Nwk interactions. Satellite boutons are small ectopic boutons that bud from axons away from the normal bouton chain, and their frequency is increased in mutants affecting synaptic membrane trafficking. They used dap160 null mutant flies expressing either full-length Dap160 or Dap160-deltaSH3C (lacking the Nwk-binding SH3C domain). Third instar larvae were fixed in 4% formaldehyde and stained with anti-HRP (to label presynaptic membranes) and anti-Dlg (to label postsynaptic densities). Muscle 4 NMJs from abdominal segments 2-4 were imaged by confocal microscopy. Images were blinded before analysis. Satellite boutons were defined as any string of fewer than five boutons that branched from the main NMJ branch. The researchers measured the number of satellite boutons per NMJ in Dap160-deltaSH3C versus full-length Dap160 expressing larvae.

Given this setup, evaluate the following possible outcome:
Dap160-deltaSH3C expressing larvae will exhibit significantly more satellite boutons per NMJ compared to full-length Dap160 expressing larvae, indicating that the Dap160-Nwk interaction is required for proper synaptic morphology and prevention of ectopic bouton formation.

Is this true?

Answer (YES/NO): NO